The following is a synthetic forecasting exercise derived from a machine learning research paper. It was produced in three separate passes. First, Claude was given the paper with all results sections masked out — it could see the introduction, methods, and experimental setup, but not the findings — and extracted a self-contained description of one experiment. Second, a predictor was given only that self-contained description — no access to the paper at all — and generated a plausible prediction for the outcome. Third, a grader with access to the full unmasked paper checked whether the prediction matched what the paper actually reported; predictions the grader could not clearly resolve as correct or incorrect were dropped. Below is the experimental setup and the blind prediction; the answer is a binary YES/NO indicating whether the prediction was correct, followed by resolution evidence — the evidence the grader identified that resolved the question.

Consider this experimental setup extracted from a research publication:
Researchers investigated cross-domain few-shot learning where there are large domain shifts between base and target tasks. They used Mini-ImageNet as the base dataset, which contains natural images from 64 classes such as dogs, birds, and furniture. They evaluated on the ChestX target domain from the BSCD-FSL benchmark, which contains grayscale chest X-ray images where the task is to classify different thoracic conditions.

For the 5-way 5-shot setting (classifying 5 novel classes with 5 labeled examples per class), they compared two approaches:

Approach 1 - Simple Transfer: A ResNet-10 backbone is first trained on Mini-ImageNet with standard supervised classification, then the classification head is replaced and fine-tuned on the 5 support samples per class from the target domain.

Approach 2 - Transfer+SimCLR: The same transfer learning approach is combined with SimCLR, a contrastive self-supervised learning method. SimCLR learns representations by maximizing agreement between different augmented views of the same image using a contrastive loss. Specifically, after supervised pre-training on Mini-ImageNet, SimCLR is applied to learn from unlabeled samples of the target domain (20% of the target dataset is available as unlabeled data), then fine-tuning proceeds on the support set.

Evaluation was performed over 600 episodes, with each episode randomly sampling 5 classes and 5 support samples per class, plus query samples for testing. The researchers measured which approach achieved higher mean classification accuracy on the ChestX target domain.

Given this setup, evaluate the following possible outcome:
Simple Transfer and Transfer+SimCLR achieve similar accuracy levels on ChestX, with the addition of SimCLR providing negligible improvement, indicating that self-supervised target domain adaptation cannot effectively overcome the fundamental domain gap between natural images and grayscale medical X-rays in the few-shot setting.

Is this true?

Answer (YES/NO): NO